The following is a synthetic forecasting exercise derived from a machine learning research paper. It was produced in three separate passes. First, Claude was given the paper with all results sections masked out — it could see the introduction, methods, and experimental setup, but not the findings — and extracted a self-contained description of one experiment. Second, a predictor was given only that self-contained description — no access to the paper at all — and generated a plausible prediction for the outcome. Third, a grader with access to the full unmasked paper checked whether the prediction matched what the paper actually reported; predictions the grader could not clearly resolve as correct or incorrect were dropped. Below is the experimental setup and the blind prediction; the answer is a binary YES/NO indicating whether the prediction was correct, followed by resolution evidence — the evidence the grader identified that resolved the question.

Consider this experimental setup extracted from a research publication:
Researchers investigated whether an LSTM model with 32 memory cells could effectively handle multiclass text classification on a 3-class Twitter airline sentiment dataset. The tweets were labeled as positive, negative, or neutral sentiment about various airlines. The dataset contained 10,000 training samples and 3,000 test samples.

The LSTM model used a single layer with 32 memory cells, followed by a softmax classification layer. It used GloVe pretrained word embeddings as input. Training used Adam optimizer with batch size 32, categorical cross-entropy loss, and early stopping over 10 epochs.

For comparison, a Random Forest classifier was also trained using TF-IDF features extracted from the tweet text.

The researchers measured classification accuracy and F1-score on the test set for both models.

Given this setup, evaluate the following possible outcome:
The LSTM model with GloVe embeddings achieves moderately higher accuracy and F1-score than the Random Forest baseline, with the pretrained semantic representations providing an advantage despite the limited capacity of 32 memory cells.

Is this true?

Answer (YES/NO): NO